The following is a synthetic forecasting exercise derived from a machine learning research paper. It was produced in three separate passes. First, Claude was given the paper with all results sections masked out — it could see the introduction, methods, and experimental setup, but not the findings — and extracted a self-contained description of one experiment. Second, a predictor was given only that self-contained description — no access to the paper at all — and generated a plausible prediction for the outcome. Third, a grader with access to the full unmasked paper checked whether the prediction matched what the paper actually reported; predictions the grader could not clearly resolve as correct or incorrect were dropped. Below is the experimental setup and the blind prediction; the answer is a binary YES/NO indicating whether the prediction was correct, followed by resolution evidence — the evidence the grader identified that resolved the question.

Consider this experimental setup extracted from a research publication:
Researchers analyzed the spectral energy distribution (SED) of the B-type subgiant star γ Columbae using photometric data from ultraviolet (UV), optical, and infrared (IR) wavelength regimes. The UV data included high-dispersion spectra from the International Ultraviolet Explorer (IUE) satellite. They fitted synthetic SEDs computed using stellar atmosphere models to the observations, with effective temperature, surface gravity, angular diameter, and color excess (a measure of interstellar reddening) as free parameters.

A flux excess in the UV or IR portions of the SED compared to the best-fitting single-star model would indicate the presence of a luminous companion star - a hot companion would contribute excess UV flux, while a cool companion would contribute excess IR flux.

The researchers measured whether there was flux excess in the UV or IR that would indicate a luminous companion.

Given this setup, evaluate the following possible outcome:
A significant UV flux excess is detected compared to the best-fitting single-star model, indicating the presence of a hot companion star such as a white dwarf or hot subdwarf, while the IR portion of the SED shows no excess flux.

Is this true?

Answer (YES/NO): NO